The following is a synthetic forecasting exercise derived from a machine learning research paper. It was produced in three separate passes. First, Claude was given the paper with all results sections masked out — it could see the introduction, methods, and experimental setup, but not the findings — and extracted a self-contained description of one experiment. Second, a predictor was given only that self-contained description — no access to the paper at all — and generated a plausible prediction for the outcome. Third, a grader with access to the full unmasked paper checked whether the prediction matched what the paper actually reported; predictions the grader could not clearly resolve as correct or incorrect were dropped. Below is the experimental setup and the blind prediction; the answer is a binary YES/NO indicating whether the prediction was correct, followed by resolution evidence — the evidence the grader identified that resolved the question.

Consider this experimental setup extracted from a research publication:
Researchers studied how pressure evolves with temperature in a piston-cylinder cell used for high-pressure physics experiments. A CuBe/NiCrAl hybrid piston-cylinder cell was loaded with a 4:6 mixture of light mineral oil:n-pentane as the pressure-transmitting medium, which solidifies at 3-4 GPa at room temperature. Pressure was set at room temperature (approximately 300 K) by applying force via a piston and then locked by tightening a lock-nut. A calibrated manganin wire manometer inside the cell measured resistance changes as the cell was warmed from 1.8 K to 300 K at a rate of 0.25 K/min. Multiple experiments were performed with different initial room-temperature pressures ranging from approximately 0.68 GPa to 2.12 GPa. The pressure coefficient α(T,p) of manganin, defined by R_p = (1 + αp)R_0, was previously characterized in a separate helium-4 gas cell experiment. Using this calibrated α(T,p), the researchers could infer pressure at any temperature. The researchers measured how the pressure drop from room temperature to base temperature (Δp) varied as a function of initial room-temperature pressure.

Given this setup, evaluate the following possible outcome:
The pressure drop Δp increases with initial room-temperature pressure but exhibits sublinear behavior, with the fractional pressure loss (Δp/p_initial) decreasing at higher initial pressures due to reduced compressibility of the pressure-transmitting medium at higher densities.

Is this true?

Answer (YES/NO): NO